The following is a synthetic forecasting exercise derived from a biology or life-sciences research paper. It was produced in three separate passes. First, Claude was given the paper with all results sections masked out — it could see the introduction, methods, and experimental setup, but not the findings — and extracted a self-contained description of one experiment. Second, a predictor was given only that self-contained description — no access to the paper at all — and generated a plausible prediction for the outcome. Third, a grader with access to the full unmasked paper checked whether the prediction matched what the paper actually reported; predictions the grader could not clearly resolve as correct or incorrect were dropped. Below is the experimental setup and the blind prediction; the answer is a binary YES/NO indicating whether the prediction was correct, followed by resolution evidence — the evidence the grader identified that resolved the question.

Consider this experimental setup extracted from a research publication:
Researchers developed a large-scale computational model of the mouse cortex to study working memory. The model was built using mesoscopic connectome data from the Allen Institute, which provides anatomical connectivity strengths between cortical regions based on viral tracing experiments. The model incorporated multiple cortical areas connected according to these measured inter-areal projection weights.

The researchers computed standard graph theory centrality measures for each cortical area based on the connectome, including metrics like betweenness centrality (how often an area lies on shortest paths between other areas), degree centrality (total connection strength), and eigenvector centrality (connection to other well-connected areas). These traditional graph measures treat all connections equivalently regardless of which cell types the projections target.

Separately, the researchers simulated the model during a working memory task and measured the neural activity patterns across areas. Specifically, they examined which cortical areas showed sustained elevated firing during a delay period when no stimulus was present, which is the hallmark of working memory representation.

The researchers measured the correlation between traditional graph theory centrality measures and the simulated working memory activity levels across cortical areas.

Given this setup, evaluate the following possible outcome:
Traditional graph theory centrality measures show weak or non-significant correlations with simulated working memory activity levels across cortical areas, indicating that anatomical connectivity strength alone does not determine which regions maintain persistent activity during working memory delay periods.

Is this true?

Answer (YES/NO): YES